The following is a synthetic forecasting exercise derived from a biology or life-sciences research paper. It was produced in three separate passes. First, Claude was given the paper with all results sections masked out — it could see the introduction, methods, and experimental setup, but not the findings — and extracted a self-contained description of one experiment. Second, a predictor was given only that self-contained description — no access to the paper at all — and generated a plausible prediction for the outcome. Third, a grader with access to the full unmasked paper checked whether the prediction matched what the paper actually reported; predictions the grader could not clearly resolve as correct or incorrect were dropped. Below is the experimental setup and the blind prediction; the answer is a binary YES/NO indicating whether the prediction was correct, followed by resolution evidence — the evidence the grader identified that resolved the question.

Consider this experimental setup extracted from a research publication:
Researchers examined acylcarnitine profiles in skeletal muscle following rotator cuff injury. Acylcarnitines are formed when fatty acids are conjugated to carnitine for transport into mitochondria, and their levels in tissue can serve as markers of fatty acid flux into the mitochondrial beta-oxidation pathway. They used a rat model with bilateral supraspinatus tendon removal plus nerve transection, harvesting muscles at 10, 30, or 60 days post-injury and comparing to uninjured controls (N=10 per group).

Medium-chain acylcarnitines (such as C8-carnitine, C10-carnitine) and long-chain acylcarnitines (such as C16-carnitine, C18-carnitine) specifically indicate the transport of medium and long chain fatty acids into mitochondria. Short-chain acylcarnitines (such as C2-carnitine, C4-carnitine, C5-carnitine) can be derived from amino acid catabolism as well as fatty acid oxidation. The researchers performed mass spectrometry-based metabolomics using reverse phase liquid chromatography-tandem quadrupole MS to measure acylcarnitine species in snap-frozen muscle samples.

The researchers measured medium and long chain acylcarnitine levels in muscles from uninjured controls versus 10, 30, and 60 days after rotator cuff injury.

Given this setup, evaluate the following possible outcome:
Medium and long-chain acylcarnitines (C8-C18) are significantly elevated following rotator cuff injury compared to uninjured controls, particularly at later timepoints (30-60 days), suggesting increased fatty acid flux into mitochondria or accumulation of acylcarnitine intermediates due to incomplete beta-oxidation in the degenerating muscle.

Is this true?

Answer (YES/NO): NO